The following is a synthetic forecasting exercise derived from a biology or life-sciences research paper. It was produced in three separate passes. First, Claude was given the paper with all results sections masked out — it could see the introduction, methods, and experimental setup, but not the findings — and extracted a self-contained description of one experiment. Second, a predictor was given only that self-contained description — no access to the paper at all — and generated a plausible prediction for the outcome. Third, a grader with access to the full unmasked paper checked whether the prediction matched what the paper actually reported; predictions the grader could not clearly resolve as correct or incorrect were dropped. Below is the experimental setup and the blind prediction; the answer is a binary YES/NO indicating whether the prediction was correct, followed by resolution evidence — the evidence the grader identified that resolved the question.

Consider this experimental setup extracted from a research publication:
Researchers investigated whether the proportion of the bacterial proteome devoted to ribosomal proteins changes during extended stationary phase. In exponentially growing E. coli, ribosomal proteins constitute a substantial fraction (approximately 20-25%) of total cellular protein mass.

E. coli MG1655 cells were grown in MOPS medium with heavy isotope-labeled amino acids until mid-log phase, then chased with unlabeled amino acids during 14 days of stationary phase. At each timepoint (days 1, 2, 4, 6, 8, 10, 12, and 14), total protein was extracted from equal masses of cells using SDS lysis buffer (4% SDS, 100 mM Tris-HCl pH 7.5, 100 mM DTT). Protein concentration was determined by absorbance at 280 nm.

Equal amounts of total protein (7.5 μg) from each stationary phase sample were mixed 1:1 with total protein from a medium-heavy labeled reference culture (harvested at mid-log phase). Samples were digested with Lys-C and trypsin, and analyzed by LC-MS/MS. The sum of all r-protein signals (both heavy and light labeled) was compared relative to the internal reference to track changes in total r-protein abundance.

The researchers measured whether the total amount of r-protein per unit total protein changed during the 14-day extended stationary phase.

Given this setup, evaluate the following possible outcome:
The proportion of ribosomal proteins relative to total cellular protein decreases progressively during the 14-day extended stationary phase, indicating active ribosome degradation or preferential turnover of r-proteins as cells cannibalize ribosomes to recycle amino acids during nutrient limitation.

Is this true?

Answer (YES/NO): NO